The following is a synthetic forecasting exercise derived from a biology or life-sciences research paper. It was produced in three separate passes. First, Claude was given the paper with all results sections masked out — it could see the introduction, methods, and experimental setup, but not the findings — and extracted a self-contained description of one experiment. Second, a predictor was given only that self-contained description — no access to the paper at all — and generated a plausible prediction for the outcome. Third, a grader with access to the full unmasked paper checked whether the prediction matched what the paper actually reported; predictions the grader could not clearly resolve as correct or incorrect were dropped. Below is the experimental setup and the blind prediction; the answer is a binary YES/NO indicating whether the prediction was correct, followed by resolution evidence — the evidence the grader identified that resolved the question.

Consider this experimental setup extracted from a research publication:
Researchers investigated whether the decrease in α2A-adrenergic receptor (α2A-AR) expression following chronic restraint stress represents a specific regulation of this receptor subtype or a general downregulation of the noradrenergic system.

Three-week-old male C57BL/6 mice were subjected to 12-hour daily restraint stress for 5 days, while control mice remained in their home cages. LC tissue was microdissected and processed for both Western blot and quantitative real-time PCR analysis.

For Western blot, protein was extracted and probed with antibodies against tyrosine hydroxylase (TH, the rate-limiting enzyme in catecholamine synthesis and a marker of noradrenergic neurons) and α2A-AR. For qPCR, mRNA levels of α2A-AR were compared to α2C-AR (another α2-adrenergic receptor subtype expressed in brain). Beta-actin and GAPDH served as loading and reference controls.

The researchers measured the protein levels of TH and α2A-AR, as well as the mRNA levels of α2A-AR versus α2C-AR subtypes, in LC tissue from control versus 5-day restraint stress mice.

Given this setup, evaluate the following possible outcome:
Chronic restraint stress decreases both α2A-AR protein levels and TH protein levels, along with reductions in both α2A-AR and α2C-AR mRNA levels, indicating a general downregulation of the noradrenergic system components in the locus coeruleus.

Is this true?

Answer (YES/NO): NO